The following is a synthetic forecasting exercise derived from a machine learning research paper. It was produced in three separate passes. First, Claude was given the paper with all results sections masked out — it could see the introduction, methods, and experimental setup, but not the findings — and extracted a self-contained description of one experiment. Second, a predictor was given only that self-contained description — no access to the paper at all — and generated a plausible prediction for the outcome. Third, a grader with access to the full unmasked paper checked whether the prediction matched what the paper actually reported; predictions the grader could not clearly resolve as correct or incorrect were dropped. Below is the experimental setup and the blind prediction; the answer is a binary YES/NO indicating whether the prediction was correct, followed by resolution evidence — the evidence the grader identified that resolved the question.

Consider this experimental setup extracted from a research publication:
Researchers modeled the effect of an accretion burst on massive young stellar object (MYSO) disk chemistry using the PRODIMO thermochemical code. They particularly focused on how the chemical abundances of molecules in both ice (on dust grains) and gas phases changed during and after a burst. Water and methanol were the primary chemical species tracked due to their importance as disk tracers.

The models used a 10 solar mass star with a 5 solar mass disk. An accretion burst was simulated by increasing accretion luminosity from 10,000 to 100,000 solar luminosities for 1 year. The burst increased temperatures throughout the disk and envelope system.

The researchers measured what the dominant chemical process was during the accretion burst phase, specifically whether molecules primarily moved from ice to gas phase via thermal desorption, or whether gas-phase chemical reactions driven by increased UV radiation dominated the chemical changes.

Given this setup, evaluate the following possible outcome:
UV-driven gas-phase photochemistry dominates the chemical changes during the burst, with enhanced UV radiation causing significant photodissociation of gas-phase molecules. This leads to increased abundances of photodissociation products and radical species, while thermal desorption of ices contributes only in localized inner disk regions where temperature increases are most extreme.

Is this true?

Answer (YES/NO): NO